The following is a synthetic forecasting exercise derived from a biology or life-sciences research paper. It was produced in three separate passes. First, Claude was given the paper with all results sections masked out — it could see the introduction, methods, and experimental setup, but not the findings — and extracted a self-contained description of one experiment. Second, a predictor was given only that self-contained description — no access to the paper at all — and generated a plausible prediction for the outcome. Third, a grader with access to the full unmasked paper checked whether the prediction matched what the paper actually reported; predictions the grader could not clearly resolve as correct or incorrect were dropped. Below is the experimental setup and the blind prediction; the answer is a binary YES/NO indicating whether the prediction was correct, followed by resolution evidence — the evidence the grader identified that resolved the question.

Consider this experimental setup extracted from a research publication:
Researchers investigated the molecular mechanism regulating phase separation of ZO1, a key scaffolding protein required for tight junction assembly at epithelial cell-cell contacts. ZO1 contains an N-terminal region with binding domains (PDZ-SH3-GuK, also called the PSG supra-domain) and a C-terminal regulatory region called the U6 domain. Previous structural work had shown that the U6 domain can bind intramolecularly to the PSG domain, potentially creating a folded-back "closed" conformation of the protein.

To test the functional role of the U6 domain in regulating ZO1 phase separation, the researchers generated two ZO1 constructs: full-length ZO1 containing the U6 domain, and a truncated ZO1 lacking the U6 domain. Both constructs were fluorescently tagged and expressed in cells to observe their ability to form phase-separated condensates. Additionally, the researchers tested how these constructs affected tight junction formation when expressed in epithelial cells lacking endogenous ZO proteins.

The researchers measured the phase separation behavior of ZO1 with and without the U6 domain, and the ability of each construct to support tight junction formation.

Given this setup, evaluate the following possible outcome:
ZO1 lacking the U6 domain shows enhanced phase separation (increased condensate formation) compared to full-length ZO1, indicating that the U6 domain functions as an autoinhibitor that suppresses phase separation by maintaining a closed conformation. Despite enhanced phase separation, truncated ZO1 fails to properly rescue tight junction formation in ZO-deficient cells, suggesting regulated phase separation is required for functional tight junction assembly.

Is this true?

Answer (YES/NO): YES